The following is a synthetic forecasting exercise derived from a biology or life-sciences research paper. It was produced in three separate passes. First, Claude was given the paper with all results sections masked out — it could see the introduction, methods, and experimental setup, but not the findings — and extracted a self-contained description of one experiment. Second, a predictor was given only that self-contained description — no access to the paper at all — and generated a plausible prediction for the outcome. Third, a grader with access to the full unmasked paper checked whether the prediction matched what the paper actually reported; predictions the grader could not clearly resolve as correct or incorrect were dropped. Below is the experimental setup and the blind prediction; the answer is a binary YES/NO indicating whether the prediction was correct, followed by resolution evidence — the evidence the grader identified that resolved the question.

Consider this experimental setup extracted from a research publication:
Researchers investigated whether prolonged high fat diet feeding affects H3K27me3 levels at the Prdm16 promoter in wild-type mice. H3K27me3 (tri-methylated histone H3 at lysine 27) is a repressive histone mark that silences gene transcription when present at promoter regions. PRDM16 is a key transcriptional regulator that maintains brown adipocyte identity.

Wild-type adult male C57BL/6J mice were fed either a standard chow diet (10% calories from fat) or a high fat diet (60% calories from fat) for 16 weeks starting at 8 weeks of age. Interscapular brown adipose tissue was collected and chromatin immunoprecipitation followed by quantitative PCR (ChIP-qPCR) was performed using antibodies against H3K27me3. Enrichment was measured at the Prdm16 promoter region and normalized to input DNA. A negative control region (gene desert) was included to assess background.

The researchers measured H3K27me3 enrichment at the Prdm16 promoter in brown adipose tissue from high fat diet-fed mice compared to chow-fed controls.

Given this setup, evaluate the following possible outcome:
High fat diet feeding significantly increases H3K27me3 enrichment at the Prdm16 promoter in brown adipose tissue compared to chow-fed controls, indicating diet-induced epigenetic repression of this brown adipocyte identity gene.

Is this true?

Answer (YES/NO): YES